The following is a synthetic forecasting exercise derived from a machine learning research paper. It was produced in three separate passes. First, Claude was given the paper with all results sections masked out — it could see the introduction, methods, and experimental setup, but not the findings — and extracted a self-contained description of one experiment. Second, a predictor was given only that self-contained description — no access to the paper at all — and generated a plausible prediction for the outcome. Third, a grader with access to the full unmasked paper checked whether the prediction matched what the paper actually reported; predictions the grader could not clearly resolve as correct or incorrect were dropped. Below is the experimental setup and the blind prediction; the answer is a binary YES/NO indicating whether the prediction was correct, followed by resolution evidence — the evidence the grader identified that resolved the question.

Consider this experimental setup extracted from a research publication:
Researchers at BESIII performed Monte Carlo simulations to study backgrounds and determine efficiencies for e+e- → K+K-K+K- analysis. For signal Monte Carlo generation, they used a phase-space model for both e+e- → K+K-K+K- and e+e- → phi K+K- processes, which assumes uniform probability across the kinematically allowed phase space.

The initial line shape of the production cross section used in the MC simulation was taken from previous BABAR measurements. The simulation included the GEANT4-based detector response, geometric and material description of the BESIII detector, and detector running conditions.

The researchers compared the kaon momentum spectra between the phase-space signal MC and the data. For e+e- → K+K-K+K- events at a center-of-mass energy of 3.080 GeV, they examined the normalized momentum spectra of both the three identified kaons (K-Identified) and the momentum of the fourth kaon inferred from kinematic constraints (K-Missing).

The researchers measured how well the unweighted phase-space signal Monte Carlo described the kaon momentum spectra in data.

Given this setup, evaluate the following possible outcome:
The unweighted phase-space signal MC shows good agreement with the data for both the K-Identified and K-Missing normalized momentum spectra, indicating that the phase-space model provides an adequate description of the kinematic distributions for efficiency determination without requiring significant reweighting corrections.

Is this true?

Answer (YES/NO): NO